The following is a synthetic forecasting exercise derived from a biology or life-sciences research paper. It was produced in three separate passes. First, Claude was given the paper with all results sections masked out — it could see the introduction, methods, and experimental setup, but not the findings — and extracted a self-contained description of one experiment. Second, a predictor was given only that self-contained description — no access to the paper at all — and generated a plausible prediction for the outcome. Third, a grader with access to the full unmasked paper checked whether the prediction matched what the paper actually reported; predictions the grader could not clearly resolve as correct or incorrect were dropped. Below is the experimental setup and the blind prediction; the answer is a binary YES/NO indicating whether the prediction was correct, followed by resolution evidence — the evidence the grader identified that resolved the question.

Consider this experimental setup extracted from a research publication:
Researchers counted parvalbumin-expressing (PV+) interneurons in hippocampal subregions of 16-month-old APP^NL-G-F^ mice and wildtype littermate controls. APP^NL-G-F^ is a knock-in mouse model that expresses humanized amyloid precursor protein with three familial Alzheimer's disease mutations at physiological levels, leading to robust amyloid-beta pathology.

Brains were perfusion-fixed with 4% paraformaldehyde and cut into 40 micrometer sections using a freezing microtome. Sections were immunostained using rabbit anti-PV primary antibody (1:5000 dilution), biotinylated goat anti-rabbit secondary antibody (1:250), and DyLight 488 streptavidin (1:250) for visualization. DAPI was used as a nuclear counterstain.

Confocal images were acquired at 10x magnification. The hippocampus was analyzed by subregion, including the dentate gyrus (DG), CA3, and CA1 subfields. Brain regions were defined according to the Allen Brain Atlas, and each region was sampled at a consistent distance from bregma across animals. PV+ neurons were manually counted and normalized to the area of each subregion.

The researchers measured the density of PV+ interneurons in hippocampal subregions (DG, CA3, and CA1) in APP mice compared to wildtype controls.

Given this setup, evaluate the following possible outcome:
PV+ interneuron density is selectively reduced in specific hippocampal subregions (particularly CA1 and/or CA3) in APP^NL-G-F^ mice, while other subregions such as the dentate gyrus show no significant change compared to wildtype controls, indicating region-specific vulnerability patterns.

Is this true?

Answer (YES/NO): NO